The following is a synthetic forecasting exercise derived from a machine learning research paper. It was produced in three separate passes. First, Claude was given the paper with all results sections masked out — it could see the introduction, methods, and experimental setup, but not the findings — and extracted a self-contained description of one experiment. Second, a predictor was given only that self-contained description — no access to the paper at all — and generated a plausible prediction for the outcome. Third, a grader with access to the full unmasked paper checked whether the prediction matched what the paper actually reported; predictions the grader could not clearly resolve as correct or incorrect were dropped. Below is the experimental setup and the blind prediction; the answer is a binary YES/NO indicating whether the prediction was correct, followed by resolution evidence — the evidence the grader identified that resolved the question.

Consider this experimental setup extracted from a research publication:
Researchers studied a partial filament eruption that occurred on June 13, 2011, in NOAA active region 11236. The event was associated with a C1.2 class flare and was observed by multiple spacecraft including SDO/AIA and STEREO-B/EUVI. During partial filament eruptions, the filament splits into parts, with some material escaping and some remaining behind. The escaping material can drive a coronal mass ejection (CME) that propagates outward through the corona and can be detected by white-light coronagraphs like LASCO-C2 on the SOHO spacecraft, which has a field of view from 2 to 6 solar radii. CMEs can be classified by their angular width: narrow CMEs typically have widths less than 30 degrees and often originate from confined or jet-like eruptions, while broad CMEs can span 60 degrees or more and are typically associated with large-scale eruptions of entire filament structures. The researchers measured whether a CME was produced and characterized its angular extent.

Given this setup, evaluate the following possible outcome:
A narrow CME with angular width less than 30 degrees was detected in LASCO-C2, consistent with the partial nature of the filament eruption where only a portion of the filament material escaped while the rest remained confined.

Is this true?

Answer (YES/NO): YES